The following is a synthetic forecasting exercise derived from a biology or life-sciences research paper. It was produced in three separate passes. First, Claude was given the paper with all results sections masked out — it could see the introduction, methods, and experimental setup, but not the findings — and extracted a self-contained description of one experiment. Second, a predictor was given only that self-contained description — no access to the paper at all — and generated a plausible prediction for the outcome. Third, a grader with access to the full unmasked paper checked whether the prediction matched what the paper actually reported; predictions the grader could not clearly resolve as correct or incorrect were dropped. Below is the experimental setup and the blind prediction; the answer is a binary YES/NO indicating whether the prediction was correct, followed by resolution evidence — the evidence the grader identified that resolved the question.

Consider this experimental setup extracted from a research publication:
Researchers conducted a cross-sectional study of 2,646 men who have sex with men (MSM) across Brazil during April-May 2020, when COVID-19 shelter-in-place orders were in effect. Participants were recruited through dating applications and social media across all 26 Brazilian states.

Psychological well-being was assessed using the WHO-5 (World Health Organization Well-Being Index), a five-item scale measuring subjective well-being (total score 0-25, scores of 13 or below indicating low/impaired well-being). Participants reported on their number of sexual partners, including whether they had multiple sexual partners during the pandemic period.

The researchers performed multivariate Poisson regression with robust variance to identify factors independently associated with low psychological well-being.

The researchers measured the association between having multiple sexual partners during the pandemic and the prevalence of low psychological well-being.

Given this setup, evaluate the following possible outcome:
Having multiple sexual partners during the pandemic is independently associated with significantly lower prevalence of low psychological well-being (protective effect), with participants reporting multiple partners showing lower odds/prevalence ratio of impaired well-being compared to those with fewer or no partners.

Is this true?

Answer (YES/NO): NO